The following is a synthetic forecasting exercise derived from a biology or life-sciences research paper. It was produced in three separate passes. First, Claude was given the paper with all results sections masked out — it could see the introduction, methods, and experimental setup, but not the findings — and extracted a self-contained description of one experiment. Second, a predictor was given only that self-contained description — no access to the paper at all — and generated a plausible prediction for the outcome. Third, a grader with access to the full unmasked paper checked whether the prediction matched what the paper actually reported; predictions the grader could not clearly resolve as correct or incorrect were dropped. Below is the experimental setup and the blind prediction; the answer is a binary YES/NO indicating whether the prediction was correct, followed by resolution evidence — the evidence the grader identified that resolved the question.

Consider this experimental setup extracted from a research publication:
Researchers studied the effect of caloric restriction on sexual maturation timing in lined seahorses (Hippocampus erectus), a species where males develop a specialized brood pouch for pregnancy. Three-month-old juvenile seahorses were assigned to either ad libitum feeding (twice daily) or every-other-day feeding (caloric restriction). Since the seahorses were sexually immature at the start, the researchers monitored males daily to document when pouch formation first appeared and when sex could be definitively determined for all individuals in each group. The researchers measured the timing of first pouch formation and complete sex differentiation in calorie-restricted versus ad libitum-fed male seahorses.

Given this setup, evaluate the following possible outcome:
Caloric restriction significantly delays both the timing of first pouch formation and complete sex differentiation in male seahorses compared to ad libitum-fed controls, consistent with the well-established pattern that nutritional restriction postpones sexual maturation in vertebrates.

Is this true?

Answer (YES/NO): YES